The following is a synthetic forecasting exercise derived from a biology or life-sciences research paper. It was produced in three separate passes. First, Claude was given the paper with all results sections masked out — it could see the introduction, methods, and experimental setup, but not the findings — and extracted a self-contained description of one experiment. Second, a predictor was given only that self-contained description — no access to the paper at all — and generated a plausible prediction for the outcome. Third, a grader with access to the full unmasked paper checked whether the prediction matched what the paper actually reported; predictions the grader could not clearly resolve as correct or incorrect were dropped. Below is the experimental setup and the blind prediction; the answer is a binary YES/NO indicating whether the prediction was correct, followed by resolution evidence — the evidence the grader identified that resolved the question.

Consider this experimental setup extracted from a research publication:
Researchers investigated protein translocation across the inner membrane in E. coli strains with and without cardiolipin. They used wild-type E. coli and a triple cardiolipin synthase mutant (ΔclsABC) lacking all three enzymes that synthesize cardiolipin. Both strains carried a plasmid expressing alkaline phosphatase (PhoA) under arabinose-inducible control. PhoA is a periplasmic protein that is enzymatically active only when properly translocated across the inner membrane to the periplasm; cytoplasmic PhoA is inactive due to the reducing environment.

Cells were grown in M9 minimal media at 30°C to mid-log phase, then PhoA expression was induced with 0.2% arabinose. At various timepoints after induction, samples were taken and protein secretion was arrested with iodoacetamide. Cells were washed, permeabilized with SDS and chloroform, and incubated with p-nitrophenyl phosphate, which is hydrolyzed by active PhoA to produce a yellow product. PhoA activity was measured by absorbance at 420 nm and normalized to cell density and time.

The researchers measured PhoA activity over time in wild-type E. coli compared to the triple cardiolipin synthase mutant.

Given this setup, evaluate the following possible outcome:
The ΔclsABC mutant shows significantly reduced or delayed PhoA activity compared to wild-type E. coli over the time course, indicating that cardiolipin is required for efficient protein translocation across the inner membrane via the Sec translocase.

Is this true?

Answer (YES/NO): YES